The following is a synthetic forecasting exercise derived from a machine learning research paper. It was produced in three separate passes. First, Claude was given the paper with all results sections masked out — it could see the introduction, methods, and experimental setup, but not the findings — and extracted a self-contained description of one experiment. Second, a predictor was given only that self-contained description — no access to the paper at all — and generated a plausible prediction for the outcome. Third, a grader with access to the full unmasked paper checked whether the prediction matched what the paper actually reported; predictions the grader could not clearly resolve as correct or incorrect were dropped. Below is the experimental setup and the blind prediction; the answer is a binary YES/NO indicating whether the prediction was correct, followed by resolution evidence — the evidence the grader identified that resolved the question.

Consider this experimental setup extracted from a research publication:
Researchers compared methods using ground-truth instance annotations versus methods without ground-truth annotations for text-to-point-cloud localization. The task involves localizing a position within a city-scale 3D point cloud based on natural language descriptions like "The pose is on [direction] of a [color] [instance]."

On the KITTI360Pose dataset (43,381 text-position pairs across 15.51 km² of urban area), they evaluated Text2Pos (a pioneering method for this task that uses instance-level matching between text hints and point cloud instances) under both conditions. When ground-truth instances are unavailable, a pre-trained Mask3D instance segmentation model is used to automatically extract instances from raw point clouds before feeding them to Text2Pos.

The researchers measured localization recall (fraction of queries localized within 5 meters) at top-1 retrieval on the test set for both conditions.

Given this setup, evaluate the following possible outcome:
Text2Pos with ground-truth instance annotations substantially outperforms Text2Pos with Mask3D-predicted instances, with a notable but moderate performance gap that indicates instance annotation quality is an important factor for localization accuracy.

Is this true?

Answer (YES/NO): YES